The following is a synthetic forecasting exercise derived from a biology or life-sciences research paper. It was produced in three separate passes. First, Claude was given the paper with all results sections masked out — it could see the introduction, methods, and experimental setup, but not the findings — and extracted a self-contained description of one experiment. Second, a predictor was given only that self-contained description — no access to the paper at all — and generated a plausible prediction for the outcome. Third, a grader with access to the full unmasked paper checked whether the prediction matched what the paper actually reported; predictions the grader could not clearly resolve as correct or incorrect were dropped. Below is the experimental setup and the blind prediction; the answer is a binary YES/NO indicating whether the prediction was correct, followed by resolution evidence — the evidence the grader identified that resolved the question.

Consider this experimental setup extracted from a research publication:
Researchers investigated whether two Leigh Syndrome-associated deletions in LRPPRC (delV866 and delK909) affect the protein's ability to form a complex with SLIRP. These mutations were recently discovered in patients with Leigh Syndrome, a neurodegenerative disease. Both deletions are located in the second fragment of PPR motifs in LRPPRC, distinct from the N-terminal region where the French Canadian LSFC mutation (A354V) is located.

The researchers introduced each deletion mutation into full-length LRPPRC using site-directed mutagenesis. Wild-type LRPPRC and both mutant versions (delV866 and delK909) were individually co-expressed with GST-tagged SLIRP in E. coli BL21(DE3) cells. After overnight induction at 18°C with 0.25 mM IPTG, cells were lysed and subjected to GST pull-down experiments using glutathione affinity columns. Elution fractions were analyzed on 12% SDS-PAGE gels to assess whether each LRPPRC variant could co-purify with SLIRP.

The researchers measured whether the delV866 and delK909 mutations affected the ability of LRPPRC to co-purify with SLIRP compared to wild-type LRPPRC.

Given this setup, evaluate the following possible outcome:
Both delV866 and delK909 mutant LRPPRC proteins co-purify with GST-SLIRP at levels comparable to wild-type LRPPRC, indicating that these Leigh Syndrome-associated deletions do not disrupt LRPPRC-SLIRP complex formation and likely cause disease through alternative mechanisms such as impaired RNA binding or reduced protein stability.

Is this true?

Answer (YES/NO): YES